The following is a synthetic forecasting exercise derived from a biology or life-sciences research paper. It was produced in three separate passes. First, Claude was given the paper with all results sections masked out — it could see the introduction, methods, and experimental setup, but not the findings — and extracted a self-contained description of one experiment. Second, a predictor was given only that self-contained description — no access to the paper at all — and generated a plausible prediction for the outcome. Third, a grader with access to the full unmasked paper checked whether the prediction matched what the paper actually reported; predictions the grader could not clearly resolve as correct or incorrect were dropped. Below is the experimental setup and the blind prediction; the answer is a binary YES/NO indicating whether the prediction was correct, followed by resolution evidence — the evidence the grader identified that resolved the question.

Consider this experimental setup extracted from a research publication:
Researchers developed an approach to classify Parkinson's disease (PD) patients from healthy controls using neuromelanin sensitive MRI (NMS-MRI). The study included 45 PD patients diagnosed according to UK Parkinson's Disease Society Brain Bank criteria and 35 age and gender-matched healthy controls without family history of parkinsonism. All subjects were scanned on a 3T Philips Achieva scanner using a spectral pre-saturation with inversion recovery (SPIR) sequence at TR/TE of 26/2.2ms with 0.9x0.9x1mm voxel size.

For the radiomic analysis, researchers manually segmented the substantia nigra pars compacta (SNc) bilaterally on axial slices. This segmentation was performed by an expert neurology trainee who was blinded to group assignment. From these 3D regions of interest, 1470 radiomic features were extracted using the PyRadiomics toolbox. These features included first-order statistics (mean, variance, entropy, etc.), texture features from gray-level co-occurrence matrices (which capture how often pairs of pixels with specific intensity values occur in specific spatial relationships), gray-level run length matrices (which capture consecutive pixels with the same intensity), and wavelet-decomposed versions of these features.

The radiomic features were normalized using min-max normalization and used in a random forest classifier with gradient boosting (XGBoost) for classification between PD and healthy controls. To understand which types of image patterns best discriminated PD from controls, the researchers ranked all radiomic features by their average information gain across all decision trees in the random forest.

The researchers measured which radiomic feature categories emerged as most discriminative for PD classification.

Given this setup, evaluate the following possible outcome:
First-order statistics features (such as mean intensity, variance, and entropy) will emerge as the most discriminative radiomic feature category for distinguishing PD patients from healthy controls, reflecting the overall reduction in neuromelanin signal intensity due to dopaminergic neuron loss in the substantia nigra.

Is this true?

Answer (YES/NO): NO